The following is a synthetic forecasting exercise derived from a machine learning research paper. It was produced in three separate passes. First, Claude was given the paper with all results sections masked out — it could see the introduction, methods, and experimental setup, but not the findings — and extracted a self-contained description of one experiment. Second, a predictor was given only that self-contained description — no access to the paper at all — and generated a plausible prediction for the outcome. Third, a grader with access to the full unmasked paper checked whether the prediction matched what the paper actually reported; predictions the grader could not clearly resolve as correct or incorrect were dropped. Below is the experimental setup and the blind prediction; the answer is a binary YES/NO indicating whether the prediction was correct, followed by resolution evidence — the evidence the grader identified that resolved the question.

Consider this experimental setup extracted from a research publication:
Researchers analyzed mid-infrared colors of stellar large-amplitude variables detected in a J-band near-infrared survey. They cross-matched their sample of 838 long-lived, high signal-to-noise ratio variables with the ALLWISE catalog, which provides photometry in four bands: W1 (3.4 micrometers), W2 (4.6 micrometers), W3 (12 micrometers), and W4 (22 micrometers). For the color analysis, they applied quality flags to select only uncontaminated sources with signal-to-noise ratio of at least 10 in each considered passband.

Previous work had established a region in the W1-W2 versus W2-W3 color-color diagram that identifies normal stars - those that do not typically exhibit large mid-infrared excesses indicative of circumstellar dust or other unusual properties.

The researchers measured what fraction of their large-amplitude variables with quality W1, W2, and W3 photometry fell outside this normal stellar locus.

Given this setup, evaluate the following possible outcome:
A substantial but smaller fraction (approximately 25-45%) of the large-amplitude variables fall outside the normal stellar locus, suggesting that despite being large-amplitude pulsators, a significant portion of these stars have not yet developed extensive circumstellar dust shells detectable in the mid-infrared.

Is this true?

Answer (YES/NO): NO